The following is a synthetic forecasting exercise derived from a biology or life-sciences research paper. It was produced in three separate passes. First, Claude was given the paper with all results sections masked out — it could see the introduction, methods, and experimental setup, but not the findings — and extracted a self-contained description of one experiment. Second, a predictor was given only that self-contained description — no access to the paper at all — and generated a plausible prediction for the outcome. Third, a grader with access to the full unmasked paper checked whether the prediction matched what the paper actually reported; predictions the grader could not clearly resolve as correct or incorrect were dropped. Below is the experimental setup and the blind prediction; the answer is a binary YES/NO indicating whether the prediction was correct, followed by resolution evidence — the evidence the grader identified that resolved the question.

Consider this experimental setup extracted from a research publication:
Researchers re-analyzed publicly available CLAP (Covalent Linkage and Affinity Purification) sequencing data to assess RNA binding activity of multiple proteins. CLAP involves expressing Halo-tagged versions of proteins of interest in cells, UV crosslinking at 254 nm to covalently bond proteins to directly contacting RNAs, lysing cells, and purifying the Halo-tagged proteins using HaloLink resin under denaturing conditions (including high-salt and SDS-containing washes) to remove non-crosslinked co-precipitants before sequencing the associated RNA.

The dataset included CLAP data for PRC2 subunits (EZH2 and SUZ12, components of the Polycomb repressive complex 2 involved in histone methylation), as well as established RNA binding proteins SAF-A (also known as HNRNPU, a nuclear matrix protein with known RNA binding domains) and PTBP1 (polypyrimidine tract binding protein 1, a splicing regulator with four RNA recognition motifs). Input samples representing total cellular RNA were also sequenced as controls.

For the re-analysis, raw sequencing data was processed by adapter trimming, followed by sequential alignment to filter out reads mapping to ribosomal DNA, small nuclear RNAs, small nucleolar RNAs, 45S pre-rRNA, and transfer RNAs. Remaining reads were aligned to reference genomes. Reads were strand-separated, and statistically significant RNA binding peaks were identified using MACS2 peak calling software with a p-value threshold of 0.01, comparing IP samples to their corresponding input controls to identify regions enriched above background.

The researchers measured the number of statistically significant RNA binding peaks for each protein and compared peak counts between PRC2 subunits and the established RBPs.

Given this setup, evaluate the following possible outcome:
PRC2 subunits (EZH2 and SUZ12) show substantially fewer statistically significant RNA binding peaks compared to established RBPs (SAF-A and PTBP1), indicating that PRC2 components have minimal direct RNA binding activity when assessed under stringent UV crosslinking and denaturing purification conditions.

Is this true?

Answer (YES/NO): NO